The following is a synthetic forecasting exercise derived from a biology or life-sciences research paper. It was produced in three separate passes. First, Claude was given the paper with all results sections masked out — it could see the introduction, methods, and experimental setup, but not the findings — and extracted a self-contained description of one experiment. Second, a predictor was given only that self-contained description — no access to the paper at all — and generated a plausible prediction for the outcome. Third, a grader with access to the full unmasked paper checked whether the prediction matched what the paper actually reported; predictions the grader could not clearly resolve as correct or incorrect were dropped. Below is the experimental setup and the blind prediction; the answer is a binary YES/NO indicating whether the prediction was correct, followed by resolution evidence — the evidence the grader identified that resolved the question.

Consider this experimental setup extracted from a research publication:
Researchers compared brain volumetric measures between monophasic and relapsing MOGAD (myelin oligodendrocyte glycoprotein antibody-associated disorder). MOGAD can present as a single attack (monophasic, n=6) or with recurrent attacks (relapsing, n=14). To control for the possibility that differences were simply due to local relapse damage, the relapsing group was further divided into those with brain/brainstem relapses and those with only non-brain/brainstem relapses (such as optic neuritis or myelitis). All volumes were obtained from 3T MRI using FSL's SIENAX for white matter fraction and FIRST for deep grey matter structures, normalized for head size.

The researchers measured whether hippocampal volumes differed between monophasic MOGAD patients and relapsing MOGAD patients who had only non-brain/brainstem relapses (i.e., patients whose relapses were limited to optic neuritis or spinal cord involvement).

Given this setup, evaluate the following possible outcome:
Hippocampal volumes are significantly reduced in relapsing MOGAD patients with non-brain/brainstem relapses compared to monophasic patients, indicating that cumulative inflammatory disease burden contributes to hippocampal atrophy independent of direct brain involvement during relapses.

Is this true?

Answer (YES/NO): NO